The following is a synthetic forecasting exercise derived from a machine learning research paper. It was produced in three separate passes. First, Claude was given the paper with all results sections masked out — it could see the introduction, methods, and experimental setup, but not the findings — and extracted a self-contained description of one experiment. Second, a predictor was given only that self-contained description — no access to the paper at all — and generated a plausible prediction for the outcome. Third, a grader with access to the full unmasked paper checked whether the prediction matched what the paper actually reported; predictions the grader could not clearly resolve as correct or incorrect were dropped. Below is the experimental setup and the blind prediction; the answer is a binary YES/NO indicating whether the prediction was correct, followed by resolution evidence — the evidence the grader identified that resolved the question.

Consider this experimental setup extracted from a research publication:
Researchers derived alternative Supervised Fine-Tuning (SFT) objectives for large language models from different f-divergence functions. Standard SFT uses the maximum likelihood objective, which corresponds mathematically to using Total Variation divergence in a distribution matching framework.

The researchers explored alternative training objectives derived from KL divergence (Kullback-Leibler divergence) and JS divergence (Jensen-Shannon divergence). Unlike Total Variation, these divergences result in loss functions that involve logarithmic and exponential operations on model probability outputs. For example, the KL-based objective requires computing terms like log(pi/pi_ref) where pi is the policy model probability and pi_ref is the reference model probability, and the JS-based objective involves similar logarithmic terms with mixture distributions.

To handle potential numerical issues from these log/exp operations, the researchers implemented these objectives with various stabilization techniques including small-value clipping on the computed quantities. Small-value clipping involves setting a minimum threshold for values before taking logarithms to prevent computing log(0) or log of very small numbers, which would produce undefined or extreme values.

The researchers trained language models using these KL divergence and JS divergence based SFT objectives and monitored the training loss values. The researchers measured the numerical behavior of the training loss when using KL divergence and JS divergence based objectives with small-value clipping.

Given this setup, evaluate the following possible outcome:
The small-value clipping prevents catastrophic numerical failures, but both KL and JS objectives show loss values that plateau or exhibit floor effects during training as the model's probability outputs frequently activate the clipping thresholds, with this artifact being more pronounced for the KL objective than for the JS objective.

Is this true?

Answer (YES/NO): NO